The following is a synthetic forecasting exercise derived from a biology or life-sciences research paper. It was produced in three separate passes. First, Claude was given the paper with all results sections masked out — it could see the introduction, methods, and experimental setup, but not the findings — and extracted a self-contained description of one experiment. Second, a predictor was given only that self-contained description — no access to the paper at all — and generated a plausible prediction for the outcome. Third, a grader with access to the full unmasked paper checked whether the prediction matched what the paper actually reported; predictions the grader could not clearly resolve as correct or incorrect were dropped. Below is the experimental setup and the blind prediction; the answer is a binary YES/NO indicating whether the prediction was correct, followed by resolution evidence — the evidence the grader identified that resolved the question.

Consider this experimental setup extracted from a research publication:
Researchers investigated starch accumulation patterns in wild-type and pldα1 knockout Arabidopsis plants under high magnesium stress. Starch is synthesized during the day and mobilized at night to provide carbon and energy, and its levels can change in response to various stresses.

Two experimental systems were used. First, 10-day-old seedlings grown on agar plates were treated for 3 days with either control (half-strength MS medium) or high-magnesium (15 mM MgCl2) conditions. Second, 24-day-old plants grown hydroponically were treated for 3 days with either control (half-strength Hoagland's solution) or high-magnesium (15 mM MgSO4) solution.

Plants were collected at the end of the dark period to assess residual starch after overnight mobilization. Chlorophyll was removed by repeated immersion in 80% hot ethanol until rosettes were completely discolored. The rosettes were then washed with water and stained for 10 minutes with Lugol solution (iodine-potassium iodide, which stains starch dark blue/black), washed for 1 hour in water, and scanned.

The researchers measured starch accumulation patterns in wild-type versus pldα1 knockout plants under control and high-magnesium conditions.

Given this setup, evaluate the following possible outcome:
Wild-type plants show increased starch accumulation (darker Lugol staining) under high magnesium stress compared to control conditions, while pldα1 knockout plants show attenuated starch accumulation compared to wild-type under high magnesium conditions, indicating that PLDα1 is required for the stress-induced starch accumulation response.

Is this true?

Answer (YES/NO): NO